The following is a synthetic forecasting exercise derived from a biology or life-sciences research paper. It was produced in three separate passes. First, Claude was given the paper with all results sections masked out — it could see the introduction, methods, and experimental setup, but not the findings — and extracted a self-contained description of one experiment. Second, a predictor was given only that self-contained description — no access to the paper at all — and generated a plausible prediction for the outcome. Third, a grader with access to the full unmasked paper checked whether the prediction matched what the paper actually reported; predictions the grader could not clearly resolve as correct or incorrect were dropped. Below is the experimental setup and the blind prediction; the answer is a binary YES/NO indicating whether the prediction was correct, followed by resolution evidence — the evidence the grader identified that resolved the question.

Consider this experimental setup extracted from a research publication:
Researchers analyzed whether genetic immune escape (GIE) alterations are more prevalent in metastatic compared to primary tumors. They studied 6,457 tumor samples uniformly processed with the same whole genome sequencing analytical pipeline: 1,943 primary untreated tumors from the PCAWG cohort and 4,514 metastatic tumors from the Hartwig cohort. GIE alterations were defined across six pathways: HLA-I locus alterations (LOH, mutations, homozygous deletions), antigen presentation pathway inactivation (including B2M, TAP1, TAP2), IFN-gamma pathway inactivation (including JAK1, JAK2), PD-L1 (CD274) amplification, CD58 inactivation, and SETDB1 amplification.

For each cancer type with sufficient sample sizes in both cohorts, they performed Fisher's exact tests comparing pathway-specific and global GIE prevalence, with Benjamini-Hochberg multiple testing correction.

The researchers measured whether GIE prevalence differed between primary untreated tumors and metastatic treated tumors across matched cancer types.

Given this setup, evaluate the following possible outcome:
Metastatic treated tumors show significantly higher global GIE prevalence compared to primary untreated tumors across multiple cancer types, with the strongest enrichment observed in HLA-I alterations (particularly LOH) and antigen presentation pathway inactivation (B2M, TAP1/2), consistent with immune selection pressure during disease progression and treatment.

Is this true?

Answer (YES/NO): NO